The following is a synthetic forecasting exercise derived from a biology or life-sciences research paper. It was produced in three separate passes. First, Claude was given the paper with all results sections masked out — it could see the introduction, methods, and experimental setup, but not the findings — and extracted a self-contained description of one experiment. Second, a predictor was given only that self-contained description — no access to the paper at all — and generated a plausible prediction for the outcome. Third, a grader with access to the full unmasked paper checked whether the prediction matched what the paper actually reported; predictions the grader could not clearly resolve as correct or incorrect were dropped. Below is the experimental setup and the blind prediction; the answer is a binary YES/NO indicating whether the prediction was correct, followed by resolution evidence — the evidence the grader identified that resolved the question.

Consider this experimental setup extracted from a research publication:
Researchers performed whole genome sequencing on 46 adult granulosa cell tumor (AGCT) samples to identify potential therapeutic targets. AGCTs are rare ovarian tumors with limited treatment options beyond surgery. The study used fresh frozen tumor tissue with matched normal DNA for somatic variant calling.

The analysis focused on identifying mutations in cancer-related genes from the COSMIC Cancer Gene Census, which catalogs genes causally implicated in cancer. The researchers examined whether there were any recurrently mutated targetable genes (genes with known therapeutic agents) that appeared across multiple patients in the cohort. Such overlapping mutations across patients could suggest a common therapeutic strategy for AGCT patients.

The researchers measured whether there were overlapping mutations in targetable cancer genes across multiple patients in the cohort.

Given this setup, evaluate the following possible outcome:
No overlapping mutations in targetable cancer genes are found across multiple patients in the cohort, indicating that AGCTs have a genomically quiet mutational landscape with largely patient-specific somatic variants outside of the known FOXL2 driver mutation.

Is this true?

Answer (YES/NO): YES